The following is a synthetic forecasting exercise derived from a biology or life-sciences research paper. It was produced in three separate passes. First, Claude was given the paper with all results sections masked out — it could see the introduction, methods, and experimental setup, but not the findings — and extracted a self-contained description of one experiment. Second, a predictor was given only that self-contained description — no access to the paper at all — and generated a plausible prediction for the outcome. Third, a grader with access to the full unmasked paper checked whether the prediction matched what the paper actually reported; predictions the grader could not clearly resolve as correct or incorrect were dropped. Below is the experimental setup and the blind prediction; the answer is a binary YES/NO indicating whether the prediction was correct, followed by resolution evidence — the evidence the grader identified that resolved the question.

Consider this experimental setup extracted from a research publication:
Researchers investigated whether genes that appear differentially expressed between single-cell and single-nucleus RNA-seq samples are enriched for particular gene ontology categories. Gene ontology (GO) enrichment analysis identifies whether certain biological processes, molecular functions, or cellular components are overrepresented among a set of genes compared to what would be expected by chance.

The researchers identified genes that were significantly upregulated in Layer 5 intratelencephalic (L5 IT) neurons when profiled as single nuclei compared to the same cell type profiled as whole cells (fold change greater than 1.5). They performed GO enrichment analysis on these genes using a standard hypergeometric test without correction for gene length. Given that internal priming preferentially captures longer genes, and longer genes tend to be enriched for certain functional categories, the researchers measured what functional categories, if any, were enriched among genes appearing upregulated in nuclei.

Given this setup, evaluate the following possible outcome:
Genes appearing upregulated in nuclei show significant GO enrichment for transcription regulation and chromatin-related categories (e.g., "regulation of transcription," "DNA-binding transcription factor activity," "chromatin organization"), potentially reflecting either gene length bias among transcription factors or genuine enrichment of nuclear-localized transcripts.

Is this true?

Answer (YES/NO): NO